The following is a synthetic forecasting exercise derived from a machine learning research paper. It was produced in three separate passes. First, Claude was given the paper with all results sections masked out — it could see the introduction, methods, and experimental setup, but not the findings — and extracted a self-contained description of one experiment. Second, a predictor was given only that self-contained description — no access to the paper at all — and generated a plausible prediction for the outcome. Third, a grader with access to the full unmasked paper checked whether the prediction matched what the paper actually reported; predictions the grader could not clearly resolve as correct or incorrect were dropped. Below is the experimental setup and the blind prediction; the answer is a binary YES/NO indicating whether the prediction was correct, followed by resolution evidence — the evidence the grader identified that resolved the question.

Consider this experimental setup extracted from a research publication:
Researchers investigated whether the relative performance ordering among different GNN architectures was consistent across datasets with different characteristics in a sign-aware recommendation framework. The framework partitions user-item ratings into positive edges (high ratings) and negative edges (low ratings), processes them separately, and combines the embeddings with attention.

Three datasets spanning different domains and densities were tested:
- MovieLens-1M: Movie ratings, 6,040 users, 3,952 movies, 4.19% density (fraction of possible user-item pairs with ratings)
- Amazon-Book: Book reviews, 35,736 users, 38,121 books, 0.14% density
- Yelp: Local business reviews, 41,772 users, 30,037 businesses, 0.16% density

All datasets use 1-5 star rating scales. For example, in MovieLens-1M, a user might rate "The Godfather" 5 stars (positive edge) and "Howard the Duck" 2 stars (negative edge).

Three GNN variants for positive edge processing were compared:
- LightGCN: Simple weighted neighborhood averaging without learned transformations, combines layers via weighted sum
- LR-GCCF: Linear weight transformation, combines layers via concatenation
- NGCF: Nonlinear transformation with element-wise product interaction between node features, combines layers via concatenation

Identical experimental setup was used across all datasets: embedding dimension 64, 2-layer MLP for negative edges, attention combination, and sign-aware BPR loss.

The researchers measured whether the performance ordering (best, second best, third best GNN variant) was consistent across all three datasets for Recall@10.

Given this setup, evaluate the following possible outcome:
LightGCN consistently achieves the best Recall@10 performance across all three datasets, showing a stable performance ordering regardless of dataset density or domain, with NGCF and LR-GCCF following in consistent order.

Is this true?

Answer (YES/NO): NO